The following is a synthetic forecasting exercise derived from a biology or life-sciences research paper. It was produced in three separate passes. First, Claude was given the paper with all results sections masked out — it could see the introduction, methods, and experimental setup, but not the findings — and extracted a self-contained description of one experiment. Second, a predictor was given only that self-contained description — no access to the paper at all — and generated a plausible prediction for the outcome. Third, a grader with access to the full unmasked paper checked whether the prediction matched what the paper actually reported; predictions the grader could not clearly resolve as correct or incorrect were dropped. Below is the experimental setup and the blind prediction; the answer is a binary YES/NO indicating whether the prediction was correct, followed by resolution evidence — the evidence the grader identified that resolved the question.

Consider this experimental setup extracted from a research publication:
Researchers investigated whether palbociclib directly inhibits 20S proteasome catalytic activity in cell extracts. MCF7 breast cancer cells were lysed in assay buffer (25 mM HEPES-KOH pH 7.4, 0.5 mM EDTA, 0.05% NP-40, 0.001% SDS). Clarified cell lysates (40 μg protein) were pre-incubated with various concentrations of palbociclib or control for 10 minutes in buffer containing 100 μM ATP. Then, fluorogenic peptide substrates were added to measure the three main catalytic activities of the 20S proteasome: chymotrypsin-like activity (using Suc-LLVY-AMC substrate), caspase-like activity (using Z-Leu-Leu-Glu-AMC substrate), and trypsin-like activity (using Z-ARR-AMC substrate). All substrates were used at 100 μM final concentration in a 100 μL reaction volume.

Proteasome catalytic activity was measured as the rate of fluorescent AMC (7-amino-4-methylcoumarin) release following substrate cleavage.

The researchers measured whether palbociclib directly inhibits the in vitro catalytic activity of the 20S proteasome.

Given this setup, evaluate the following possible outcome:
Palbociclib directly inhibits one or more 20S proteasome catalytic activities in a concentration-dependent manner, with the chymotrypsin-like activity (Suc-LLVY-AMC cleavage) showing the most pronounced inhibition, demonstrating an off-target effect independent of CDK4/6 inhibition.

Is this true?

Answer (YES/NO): NO